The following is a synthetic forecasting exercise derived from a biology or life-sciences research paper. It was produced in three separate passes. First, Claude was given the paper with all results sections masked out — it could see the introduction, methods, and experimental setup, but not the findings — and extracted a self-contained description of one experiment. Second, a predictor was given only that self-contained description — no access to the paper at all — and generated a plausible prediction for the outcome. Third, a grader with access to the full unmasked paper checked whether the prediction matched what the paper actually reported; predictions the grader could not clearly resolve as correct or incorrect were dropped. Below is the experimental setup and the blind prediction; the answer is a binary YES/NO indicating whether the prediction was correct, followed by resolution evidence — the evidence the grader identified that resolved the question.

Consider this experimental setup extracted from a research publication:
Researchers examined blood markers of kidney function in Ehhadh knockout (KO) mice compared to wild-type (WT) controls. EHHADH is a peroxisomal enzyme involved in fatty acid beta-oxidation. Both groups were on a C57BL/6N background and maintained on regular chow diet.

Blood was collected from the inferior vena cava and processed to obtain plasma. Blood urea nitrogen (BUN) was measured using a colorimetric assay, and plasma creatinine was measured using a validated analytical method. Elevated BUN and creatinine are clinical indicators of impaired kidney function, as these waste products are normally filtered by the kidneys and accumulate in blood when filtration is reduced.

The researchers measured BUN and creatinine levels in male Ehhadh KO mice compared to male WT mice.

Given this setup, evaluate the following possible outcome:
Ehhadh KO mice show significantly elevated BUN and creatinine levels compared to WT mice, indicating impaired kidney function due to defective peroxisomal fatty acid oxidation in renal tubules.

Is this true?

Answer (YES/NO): NO